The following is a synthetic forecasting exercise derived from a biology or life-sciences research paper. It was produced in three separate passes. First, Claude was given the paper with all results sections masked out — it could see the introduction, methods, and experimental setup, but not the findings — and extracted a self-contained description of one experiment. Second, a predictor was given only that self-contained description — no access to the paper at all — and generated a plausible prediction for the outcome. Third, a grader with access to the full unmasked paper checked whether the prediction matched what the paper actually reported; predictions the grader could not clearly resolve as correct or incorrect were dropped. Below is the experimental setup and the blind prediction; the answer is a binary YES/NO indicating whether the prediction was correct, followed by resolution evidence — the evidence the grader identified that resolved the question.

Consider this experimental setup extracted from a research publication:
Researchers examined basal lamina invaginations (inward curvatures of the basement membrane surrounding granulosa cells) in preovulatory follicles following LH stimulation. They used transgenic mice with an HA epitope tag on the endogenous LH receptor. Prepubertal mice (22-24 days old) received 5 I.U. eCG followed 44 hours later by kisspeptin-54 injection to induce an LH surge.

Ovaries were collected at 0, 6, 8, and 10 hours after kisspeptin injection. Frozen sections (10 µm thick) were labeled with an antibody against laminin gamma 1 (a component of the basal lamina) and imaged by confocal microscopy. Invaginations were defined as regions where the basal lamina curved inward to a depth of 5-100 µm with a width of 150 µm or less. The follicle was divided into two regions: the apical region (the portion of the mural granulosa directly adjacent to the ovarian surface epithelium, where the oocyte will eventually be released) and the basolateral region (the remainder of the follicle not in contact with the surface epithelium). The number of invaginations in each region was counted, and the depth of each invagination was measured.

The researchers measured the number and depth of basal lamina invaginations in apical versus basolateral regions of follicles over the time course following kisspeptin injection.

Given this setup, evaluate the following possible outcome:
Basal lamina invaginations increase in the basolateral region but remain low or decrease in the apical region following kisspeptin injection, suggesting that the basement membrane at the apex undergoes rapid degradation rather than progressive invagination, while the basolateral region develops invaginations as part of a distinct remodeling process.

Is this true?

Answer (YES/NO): YES